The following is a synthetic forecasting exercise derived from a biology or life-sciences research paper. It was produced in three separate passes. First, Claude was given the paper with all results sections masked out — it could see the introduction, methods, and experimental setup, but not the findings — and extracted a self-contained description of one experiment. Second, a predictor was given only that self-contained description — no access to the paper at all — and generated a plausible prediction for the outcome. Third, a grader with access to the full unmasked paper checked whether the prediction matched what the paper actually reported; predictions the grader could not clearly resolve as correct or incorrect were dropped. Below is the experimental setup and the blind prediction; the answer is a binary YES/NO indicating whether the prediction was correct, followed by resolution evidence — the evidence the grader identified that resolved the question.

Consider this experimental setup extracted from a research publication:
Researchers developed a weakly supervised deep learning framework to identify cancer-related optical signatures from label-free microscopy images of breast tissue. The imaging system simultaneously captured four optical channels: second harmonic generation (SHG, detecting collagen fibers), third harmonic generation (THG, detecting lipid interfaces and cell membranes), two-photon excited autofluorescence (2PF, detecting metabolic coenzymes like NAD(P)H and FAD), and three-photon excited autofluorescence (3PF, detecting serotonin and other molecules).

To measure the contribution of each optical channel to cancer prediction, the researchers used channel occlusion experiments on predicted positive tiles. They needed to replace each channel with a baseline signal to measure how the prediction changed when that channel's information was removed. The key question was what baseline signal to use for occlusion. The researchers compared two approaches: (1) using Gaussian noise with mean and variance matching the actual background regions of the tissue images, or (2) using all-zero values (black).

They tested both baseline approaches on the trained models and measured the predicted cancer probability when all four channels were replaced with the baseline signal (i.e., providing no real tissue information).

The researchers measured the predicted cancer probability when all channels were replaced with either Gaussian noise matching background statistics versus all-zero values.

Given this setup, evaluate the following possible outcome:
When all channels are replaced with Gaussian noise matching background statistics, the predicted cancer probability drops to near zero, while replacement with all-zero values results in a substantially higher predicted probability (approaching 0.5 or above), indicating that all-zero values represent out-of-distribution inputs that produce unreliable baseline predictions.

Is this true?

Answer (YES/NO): YES